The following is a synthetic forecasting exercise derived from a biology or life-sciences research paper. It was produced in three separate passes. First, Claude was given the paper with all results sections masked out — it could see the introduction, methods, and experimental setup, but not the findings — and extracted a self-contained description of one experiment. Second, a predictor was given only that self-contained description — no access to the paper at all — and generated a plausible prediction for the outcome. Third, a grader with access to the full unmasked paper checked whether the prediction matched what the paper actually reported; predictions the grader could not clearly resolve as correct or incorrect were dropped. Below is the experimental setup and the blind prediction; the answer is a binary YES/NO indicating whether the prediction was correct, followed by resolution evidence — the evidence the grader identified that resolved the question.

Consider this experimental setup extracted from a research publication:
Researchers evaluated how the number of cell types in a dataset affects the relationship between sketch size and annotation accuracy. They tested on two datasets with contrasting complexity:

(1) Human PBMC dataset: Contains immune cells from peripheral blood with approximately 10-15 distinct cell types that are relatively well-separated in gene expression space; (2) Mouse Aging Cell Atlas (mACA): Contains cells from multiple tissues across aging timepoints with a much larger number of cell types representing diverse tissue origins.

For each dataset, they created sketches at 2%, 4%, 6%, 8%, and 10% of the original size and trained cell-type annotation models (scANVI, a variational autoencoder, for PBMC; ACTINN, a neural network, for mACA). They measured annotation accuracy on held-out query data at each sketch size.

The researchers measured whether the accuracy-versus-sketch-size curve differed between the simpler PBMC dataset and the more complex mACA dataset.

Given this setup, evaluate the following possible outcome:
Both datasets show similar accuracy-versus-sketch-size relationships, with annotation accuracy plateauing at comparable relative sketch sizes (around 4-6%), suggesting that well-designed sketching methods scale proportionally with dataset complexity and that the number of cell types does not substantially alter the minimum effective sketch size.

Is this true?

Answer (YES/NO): NO